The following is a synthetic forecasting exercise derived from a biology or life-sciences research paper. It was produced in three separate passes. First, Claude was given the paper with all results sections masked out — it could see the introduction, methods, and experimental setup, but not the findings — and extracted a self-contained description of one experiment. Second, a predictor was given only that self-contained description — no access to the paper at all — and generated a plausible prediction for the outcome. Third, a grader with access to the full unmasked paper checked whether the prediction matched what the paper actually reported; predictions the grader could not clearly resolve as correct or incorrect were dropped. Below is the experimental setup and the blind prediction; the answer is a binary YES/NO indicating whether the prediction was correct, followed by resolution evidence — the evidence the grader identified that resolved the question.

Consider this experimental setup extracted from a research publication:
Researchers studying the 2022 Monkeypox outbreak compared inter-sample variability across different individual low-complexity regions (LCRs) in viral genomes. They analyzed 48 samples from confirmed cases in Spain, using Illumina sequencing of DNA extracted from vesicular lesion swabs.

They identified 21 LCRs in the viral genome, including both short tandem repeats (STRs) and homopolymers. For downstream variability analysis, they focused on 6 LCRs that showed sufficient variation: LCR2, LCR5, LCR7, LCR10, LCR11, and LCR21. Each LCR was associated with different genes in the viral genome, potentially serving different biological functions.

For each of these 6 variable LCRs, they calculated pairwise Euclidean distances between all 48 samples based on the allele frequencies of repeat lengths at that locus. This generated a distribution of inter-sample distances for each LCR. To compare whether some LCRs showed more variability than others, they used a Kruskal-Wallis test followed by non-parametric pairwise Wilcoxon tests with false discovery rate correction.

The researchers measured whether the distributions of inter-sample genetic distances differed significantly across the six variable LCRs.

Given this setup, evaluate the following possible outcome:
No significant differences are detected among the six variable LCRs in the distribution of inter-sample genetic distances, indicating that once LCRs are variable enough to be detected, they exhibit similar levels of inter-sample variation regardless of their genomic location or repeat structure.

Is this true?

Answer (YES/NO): NO